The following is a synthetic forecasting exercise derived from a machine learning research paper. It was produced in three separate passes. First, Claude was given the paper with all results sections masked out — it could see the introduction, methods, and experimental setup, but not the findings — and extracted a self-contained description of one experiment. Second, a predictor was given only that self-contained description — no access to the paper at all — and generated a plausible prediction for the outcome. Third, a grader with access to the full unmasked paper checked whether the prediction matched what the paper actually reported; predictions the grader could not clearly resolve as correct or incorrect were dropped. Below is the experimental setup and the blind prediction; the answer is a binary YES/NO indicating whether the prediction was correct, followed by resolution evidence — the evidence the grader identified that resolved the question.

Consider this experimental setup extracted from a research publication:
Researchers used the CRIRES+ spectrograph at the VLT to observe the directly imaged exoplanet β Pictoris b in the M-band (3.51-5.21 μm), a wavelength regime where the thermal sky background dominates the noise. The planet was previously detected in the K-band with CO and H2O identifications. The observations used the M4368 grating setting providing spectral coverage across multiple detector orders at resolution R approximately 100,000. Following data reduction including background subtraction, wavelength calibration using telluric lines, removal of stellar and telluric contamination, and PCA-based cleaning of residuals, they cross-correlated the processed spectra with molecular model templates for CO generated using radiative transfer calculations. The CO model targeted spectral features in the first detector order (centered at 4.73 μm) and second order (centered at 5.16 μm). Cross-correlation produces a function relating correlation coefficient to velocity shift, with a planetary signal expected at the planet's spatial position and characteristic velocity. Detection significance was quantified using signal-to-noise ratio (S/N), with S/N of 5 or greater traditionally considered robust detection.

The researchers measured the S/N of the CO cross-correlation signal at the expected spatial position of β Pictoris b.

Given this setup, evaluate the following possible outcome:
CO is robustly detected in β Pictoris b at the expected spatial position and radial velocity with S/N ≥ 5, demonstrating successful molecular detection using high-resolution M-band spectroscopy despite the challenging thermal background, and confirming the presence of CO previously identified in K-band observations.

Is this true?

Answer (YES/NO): YES